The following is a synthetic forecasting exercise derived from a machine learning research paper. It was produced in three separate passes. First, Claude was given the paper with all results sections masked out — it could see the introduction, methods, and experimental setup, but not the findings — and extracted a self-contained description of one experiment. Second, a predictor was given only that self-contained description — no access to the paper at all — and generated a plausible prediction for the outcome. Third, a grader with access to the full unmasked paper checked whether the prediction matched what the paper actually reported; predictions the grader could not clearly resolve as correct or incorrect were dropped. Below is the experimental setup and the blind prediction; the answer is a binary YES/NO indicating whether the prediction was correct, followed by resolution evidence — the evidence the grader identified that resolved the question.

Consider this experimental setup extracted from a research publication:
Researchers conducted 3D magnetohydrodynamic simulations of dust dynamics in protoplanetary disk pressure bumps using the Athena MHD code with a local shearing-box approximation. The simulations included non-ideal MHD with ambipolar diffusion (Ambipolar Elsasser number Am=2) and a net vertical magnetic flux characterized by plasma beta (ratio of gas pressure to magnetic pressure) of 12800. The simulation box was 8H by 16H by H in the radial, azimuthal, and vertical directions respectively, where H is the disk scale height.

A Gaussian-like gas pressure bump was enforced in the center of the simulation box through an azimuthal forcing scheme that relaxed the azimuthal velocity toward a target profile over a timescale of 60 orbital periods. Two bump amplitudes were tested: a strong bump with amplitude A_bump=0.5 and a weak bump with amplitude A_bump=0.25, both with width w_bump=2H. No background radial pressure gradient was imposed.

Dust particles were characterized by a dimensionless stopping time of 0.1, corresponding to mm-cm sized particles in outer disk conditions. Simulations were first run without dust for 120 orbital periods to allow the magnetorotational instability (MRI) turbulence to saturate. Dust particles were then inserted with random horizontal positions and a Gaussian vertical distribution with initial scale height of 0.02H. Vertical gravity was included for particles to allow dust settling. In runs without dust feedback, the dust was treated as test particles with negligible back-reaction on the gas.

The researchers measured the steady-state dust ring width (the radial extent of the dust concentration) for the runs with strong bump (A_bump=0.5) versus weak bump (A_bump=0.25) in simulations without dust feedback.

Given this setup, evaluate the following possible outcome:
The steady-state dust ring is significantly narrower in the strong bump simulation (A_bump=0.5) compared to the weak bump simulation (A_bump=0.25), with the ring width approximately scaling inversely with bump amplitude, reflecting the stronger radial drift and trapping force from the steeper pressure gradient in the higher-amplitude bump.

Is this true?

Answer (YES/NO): YES